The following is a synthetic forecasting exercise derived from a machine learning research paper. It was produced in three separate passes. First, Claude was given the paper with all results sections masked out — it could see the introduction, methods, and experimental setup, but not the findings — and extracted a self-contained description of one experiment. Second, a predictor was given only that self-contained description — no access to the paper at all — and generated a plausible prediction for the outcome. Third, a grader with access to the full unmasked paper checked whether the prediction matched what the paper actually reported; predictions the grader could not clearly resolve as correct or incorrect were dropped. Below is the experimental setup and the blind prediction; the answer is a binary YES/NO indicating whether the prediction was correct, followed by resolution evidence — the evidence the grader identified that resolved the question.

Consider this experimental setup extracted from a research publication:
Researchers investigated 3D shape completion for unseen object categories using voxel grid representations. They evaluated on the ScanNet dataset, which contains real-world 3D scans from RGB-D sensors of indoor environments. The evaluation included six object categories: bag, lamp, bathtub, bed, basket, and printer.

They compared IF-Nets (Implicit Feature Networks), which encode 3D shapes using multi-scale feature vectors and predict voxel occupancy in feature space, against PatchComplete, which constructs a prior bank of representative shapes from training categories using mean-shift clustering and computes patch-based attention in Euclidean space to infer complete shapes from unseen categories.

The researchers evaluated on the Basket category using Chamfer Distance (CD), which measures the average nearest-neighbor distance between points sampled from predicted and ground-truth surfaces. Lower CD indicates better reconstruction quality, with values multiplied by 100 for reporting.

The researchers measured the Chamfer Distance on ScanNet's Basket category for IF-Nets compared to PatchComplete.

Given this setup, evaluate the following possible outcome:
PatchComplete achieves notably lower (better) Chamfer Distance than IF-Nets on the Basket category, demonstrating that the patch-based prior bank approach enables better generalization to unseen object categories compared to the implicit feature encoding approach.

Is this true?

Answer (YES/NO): YES